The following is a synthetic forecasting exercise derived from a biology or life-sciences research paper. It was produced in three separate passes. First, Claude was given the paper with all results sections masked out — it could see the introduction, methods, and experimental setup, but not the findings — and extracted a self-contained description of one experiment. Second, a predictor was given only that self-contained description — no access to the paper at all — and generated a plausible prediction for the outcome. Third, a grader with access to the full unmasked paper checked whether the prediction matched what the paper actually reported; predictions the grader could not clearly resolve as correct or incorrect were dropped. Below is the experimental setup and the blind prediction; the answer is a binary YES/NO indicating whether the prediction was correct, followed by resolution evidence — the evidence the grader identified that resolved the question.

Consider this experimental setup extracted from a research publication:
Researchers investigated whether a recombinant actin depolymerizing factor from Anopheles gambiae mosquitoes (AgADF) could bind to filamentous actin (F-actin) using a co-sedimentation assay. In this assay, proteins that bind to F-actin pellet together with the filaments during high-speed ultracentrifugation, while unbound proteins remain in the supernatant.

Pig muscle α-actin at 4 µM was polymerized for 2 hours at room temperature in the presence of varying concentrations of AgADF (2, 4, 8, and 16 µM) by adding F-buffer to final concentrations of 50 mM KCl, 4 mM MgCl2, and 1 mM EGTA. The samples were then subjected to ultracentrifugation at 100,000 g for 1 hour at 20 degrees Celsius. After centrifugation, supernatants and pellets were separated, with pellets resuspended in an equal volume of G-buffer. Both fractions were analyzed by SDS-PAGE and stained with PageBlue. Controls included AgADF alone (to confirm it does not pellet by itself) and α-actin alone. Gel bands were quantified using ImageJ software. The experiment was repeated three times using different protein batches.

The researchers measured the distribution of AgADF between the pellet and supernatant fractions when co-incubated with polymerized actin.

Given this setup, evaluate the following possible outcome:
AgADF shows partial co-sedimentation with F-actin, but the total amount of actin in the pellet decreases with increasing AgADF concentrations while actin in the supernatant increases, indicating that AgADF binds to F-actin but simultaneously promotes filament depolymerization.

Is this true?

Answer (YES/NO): YES